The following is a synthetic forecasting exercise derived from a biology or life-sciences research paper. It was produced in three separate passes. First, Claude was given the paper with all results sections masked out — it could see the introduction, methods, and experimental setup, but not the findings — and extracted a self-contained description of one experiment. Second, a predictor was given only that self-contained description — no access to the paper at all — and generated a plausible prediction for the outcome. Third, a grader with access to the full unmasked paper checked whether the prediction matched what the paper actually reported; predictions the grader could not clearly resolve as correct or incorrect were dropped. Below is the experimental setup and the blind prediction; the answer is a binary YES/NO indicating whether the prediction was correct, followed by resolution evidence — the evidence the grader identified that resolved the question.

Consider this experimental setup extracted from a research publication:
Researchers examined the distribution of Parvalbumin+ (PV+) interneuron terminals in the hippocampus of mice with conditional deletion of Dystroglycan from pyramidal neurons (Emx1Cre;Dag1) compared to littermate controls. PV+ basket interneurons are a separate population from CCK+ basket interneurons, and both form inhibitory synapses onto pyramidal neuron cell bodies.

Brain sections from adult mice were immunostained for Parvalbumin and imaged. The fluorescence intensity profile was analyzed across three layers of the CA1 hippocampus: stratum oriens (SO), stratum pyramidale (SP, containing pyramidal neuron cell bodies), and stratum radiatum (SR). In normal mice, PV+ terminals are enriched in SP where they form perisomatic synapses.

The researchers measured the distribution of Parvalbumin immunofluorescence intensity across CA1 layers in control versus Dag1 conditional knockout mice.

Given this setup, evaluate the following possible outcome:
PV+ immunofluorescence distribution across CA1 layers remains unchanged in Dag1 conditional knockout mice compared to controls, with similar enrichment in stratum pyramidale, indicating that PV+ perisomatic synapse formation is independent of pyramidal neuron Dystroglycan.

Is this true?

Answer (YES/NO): NO